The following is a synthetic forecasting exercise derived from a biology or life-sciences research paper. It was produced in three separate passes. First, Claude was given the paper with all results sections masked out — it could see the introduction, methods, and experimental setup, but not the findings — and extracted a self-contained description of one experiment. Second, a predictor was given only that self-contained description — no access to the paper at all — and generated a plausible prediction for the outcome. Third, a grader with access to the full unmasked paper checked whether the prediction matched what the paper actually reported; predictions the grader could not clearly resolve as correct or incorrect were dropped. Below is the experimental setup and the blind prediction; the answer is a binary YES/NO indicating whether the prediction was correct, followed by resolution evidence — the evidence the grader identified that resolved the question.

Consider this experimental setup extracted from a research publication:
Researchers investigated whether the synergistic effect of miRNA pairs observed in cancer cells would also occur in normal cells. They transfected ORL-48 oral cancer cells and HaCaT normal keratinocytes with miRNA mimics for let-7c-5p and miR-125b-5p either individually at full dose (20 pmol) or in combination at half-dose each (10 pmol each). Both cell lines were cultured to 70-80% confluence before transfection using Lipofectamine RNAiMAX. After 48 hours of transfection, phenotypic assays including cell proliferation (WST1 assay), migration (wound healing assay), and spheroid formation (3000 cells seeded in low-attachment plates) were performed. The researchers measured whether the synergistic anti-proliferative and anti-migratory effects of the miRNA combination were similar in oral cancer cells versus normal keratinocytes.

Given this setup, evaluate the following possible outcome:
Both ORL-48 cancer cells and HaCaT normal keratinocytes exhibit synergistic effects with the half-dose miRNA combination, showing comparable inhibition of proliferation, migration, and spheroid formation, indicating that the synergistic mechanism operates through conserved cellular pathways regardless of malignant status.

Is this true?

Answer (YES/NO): NO